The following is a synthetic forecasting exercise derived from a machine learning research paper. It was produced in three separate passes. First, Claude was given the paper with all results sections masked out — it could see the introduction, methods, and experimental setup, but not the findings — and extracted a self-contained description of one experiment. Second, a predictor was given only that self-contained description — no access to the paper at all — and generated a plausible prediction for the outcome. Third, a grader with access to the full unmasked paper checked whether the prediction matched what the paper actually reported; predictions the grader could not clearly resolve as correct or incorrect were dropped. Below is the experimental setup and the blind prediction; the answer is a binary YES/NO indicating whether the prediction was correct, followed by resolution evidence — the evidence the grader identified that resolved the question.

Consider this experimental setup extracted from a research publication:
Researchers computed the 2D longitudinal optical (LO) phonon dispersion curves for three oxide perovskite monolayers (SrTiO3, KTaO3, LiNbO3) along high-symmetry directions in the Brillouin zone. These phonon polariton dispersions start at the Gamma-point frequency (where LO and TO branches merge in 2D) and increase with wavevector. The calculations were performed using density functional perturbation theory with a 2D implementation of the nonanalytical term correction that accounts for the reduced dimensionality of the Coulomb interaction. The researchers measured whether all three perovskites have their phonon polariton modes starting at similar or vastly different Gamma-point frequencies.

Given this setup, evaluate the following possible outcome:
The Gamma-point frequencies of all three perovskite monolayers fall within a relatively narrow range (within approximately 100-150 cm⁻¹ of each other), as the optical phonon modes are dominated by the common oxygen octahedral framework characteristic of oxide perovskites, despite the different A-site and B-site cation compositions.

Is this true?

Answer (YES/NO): YES